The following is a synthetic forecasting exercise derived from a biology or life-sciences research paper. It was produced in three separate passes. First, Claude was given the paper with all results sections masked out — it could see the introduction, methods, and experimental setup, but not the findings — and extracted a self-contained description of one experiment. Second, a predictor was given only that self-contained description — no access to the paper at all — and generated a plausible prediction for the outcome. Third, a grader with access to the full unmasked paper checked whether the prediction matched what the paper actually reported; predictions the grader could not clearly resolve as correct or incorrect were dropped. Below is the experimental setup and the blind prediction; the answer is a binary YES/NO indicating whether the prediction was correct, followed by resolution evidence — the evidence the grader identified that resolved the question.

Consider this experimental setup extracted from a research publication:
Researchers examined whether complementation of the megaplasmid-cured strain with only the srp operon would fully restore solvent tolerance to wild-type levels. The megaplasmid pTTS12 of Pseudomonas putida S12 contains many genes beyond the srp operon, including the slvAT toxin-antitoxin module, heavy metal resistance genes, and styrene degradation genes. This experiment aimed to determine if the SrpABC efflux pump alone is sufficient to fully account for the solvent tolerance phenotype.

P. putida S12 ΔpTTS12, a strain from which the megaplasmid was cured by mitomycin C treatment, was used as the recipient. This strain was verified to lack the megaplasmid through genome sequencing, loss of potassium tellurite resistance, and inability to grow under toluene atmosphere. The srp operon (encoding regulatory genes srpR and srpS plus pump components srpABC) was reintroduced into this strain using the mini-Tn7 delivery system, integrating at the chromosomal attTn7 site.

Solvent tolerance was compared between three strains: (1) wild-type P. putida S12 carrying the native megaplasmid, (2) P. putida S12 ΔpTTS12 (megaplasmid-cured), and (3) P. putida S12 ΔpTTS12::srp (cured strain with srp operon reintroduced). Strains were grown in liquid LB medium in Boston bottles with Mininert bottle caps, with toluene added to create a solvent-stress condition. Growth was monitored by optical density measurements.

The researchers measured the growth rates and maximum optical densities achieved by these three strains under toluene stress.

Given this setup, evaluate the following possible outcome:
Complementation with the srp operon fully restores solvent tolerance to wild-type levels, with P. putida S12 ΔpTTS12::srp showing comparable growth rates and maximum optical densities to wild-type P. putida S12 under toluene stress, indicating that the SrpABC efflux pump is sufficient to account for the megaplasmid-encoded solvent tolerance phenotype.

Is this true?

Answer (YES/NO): NO